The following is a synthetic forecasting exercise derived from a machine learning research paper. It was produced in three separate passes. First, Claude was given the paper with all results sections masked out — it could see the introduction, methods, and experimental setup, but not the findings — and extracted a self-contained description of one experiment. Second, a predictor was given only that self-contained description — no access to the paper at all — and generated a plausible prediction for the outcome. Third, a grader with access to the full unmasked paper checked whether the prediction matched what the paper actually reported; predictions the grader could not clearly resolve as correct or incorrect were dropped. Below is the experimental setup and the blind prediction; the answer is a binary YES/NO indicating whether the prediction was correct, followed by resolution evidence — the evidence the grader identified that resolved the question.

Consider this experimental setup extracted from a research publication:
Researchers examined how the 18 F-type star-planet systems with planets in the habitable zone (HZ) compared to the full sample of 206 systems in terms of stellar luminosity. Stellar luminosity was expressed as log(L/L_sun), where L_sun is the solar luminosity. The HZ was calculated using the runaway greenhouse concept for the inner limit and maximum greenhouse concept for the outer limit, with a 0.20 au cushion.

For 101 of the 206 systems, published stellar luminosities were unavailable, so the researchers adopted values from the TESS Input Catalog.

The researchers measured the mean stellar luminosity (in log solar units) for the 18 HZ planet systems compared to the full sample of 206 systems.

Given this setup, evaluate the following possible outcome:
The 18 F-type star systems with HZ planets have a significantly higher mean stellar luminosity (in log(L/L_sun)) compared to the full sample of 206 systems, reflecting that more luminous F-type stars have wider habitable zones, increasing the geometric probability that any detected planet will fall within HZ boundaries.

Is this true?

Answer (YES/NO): NO